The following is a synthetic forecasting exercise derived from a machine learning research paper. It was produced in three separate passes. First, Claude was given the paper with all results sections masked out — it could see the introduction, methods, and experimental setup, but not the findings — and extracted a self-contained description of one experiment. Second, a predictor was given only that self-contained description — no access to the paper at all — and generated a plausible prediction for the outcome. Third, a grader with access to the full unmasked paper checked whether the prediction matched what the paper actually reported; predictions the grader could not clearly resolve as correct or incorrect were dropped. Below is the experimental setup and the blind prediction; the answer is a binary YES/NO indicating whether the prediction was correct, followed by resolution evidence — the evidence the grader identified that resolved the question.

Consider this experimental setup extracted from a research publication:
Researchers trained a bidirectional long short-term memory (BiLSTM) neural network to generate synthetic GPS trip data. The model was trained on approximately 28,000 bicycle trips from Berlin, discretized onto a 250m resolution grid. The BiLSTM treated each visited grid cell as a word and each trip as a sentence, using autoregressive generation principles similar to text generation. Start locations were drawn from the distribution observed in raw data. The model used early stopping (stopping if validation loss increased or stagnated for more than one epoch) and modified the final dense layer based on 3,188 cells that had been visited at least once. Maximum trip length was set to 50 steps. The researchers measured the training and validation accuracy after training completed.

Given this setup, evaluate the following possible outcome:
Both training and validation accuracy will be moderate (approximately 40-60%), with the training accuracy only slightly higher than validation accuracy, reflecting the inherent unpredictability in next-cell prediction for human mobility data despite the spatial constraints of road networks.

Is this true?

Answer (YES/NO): NO